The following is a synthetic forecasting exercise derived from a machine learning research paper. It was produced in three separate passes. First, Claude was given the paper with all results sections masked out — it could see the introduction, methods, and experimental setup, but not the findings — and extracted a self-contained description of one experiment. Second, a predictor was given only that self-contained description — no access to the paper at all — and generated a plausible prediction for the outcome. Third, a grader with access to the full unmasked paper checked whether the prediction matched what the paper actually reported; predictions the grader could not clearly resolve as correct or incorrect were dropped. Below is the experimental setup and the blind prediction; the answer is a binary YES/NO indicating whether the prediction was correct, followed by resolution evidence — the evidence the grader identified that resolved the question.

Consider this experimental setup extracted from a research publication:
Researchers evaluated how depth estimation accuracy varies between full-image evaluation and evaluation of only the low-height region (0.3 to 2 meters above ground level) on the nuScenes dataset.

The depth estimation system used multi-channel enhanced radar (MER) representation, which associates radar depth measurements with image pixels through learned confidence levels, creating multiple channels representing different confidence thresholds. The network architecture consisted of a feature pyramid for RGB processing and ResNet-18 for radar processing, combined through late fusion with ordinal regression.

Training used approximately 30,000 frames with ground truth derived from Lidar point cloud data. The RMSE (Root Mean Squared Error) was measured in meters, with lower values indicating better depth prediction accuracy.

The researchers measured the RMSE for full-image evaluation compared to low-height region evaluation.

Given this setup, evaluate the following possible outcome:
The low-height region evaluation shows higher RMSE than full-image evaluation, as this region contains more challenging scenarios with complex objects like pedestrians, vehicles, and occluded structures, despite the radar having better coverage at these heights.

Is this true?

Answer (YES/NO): YES